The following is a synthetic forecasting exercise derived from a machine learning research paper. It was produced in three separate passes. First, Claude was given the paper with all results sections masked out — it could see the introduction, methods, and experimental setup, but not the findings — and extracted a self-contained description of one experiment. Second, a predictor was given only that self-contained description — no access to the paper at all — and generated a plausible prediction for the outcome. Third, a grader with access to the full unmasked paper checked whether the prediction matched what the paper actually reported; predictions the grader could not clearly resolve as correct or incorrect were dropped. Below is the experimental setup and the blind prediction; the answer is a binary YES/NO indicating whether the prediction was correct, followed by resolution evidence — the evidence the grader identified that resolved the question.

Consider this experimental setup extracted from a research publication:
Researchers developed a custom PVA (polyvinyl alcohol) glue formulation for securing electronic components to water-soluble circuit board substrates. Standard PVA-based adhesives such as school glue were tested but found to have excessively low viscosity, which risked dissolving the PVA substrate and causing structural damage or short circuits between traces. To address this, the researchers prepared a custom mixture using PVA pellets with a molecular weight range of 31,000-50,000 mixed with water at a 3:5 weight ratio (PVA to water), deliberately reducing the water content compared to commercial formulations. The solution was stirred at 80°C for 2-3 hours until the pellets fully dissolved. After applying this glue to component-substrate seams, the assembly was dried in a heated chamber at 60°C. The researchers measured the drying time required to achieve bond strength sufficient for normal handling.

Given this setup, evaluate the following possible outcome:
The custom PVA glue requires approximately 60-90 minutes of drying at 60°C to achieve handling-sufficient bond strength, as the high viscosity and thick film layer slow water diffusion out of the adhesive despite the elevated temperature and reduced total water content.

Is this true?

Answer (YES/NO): YES